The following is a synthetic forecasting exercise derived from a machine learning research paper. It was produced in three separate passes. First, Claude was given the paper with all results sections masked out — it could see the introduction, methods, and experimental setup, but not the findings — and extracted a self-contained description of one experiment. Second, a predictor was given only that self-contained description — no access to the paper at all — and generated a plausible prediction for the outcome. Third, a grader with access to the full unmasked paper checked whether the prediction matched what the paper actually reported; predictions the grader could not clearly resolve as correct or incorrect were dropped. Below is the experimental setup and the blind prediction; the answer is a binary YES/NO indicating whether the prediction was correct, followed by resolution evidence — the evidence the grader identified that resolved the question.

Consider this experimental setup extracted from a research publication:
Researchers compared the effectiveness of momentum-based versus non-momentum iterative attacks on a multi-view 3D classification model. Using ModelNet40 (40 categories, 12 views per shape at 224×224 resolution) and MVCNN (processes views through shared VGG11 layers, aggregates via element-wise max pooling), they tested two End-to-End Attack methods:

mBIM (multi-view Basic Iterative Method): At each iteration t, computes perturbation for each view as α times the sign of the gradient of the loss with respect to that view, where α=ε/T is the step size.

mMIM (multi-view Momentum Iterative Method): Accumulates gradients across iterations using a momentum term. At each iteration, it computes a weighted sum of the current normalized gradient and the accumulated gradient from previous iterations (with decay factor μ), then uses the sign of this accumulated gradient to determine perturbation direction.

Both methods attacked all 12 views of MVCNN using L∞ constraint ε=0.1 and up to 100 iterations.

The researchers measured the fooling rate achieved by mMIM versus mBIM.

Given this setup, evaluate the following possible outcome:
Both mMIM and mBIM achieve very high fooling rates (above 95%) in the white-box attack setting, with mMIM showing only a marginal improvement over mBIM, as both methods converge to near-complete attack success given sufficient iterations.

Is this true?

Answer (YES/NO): NO